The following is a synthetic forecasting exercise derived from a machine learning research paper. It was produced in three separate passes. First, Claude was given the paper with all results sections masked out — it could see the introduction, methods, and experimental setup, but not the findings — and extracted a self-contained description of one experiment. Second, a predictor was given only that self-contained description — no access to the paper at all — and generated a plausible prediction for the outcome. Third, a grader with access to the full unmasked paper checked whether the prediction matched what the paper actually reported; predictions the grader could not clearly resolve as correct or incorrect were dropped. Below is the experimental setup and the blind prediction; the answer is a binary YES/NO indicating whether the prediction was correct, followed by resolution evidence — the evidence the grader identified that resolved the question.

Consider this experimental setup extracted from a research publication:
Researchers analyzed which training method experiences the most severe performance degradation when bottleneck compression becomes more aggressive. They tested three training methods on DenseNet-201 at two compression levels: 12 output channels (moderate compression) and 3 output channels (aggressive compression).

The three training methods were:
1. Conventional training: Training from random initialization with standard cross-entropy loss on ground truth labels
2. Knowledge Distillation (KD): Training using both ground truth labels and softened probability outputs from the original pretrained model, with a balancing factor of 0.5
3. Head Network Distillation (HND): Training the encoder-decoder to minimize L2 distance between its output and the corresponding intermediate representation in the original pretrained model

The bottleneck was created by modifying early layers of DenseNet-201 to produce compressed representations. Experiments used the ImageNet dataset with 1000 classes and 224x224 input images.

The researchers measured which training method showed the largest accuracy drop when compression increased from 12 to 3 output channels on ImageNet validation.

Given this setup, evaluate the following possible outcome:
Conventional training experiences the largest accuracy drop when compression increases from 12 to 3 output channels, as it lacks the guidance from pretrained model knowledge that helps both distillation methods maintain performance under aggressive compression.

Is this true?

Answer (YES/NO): NO